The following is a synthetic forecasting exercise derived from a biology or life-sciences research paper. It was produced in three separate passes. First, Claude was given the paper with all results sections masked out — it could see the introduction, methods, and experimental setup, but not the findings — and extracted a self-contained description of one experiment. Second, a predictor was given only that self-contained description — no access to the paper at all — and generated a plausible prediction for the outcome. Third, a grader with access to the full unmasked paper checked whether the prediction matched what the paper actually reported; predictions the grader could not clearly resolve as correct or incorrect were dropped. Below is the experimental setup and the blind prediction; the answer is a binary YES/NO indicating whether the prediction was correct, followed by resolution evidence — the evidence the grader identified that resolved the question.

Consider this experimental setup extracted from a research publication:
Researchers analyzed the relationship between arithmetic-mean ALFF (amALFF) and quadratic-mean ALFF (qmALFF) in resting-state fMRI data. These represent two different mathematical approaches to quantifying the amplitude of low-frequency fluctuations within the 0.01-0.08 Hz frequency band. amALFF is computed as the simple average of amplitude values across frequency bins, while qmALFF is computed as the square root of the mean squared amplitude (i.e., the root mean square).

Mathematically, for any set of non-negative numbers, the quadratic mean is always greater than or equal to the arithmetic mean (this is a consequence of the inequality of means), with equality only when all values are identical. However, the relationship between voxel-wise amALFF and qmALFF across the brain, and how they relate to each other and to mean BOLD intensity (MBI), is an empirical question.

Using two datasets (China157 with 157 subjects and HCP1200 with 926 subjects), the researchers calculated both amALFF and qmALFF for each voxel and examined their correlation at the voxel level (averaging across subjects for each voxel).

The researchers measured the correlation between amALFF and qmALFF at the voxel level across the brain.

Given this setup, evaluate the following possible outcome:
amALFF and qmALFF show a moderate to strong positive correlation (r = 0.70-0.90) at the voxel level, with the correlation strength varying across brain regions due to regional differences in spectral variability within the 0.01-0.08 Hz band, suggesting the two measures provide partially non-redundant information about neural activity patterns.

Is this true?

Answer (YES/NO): NO